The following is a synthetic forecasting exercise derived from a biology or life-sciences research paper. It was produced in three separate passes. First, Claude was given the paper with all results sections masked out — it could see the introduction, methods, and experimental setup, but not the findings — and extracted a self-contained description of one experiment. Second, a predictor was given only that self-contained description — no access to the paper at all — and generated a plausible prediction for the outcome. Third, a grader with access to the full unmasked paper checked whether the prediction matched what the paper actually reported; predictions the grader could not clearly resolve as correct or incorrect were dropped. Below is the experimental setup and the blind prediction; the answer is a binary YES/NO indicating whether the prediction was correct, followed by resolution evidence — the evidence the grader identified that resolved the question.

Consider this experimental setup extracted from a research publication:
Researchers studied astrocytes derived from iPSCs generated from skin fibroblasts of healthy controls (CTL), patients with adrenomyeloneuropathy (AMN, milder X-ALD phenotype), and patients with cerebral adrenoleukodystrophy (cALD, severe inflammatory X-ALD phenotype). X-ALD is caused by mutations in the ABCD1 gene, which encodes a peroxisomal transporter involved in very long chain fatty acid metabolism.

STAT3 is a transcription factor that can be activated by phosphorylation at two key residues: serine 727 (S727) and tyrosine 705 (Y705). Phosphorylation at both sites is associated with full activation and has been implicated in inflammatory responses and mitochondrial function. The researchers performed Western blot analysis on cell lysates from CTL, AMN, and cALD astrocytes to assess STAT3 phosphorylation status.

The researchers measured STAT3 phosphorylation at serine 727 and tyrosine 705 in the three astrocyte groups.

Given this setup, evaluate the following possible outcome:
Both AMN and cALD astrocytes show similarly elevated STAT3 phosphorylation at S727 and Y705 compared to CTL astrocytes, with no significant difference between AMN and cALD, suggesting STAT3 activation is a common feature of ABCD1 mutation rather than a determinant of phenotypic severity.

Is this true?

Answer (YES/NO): NO